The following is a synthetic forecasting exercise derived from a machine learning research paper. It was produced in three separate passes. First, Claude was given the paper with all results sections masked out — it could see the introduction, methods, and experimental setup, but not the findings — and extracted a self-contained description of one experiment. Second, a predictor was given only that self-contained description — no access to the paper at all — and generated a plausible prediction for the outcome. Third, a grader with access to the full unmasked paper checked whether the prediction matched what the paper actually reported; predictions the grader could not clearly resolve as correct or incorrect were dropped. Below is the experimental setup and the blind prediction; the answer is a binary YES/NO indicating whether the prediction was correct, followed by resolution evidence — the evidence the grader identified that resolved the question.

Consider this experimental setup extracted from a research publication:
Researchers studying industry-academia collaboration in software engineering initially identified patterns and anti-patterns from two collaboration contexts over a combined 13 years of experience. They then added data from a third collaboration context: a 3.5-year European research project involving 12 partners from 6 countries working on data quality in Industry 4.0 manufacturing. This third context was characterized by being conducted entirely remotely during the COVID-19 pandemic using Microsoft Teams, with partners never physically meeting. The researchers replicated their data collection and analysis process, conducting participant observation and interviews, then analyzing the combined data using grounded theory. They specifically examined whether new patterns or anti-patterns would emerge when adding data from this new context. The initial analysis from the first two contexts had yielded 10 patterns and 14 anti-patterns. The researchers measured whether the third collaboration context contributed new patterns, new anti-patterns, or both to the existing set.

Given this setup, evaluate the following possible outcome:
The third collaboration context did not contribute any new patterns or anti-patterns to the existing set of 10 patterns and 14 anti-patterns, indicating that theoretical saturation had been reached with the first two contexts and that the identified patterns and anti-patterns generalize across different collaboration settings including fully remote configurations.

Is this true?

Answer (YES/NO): NO